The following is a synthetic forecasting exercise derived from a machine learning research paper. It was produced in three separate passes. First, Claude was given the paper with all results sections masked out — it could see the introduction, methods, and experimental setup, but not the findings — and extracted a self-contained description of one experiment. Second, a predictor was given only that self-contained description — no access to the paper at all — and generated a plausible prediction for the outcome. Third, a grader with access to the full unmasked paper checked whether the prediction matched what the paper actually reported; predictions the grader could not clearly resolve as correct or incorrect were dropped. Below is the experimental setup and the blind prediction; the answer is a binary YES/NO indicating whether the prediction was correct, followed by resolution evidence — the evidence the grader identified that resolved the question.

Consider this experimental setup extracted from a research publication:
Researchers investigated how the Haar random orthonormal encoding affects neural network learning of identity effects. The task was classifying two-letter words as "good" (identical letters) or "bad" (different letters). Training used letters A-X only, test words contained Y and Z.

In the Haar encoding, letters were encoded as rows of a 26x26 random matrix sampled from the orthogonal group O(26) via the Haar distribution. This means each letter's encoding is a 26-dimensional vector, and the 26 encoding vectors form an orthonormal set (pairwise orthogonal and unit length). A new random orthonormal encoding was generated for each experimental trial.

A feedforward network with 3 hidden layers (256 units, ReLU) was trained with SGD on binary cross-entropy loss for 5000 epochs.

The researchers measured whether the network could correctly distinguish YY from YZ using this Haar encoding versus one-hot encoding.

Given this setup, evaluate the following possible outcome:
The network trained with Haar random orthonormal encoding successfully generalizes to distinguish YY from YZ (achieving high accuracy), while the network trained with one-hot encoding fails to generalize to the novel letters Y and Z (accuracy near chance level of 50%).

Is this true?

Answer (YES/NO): NO